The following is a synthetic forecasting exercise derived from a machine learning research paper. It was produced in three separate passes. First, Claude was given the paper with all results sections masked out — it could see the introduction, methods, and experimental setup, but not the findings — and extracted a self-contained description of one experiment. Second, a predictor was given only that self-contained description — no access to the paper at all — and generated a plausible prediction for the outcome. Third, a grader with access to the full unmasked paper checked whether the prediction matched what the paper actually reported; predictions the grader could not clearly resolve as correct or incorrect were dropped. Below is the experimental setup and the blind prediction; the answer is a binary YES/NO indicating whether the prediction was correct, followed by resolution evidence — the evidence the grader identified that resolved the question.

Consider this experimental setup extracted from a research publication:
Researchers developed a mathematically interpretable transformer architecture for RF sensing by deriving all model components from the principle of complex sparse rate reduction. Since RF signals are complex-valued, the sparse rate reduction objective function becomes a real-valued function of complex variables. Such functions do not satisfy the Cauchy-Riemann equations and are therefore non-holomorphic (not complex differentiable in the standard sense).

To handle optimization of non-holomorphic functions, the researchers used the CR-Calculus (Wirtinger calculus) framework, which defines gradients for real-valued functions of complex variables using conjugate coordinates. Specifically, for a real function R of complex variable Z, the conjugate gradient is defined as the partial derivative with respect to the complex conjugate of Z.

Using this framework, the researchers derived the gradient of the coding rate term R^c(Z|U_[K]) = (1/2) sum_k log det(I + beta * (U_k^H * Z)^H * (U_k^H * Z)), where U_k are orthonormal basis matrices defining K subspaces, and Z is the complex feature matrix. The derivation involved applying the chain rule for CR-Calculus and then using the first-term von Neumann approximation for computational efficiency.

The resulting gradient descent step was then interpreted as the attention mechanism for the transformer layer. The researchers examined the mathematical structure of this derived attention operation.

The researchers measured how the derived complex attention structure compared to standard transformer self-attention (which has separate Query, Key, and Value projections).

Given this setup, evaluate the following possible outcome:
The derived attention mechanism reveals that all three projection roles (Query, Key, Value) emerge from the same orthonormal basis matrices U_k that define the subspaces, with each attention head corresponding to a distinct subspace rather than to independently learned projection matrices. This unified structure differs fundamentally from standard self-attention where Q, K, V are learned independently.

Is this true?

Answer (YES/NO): YES